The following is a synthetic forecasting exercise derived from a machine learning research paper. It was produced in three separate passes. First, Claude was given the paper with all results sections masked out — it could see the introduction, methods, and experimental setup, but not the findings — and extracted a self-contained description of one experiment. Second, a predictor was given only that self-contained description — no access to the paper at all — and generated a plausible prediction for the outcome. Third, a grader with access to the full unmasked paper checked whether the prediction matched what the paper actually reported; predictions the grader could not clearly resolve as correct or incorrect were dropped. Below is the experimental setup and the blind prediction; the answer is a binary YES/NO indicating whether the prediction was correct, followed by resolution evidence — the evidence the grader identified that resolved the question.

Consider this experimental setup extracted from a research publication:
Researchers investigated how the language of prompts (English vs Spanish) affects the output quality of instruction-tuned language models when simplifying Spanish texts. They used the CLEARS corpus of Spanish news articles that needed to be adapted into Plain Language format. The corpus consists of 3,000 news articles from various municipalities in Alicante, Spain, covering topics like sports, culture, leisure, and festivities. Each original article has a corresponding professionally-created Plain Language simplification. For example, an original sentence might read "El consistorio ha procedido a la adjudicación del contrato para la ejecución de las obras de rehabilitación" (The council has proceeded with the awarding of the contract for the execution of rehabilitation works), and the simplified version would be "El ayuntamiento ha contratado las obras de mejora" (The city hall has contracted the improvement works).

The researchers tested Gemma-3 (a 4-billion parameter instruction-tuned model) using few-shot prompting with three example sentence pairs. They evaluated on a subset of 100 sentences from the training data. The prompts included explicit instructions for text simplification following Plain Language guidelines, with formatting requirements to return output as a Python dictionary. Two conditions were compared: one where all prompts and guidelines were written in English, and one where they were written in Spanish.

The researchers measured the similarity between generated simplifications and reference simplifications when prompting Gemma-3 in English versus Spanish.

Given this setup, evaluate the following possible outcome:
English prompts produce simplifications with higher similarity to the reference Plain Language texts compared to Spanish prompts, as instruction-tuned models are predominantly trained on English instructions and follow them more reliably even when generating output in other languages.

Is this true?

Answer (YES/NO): NO